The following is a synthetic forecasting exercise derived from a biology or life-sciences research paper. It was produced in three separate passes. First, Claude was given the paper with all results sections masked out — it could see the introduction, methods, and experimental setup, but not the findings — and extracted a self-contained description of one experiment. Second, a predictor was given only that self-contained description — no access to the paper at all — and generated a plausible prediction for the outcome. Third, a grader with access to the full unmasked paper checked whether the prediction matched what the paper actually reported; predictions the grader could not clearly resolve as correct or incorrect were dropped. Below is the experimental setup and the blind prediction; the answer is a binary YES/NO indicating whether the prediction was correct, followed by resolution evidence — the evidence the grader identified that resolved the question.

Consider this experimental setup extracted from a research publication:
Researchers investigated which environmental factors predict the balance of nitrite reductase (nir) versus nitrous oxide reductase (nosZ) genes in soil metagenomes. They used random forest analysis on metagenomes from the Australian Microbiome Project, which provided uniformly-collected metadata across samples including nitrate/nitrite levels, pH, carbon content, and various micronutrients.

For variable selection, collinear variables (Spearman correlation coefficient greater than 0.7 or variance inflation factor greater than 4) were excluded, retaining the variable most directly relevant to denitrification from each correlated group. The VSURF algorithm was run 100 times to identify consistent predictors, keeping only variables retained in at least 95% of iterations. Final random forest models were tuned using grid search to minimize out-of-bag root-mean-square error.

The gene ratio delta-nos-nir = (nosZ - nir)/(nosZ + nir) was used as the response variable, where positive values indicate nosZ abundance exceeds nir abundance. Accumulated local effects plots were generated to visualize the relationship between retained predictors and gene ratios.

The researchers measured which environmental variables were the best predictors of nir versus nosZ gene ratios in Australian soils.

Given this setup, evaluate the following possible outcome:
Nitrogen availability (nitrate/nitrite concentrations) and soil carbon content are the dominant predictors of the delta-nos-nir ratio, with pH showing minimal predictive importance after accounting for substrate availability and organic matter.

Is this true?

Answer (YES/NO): NO